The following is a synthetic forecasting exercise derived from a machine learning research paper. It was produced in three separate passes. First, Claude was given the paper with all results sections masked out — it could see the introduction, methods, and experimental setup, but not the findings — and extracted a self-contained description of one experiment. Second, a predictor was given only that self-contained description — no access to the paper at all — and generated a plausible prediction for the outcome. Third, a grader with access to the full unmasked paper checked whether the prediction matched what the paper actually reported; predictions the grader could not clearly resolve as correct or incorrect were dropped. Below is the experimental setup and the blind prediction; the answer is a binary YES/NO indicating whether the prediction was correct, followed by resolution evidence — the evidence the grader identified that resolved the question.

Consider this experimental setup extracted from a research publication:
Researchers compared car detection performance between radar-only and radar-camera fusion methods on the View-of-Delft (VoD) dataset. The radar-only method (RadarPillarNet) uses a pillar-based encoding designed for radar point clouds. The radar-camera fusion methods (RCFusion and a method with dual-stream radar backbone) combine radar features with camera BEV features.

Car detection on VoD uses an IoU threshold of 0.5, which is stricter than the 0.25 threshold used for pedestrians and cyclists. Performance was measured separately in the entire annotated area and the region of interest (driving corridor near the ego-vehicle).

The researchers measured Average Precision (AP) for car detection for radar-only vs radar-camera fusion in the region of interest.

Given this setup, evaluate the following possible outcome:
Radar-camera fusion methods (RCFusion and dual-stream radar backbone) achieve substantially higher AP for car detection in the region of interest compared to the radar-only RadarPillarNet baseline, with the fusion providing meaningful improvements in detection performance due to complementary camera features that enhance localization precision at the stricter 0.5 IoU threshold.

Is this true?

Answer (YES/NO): NO